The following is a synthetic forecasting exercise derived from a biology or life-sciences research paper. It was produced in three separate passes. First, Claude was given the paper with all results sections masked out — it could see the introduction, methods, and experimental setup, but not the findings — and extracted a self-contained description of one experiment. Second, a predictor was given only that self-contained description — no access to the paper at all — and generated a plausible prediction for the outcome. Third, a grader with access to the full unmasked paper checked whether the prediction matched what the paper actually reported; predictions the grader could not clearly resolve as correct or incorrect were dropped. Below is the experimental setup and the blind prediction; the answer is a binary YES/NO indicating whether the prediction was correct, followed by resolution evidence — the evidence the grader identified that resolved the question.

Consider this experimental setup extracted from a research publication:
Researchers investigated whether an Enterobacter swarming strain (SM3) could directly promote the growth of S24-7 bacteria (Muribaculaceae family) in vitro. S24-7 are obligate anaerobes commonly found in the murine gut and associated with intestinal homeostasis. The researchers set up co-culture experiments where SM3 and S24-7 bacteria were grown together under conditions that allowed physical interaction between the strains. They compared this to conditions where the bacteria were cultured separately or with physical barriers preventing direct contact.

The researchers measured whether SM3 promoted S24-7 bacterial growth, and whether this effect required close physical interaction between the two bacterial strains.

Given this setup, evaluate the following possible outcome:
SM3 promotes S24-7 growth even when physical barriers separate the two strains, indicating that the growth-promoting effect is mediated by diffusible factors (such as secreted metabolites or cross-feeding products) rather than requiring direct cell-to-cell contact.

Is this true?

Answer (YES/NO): NO